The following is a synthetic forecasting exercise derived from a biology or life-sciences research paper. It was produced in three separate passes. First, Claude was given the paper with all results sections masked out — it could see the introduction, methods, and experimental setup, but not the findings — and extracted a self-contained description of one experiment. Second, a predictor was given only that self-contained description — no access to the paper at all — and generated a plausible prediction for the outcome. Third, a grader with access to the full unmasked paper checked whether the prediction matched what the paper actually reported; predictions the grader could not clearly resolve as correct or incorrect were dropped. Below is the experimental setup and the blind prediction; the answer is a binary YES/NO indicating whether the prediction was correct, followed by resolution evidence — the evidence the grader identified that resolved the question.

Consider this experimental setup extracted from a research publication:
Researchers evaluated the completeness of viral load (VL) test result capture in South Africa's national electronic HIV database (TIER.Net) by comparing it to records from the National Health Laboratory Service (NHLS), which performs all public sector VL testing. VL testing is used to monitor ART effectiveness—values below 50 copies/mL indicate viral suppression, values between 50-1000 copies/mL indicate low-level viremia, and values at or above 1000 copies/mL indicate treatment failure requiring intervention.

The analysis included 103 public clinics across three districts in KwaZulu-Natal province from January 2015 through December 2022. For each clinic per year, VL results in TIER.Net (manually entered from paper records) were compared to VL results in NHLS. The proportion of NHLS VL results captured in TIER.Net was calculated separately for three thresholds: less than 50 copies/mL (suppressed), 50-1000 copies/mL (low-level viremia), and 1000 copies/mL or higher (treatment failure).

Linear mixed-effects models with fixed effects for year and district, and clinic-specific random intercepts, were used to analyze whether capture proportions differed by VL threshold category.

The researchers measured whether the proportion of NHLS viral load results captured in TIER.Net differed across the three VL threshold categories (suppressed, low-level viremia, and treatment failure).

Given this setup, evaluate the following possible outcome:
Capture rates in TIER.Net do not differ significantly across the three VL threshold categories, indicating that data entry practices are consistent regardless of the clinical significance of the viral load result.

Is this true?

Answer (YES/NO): NO